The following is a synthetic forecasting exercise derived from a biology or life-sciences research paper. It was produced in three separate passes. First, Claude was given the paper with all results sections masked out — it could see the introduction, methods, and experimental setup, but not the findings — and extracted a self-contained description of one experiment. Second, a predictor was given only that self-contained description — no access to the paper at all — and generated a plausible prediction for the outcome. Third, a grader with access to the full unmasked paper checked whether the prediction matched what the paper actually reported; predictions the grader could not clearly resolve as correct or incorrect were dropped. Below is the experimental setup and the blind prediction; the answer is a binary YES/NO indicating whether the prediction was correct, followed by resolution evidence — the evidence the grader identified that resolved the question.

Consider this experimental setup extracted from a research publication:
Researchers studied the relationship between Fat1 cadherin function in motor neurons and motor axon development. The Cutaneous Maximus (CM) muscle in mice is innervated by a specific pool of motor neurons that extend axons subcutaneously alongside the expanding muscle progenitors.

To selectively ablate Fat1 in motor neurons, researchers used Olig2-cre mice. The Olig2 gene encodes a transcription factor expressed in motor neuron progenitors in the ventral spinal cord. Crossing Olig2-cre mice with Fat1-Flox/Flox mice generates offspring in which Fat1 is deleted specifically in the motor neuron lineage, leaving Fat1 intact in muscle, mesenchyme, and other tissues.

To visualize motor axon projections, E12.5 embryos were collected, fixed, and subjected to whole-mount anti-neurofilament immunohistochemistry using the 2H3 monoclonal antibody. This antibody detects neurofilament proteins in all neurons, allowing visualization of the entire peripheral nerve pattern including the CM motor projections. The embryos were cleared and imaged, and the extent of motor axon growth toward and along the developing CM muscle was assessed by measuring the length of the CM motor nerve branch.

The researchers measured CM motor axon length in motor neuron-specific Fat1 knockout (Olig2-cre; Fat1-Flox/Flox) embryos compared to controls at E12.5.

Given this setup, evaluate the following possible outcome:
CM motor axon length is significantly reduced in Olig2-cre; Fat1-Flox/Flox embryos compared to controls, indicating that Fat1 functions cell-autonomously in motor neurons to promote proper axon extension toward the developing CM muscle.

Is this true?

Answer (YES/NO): YES